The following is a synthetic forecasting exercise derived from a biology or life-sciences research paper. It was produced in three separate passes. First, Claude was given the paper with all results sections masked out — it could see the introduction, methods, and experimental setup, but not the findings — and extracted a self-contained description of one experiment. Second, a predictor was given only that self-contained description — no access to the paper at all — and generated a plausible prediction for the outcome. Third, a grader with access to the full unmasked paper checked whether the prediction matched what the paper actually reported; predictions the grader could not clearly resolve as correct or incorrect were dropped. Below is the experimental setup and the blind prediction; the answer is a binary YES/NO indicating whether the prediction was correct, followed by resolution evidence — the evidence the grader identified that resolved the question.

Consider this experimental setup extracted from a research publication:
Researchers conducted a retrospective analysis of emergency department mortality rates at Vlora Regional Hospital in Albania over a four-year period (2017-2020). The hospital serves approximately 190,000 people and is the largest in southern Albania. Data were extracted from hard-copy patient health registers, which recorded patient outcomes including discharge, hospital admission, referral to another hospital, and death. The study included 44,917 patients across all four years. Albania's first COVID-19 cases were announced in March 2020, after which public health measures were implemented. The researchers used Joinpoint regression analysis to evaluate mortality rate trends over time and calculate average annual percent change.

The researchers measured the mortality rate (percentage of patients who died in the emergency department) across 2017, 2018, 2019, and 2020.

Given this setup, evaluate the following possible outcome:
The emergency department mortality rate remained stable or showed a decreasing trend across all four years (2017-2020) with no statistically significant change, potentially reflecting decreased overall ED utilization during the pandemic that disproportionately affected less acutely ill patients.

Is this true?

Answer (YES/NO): NO